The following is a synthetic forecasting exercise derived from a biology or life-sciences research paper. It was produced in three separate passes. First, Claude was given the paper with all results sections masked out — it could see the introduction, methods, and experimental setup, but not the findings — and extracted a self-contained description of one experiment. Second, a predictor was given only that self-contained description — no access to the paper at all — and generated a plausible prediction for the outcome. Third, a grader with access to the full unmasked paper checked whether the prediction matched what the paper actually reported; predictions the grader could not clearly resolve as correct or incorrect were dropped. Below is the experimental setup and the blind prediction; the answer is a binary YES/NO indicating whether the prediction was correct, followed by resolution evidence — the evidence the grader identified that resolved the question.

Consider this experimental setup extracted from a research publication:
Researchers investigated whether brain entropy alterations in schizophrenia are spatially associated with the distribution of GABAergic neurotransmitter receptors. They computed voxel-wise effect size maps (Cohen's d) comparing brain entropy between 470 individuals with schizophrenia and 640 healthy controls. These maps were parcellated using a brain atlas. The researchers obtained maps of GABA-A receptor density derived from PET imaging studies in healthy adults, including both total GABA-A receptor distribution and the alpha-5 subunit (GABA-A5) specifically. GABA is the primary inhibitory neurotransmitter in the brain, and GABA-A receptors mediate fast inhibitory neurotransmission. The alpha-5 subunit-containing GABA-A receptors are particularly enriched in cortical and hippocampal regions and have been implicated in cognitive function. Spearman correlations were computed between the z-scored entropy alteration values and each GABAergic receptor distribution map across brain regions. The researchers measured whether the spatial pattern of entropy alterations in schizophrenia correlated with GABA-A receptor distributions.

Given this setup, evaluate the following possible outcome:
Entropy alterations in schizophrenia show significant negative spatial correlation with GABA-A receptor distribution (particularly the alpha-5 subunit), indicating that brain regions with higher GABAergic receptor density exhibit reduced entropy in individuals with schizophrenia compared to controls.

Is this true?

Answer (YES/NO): NO